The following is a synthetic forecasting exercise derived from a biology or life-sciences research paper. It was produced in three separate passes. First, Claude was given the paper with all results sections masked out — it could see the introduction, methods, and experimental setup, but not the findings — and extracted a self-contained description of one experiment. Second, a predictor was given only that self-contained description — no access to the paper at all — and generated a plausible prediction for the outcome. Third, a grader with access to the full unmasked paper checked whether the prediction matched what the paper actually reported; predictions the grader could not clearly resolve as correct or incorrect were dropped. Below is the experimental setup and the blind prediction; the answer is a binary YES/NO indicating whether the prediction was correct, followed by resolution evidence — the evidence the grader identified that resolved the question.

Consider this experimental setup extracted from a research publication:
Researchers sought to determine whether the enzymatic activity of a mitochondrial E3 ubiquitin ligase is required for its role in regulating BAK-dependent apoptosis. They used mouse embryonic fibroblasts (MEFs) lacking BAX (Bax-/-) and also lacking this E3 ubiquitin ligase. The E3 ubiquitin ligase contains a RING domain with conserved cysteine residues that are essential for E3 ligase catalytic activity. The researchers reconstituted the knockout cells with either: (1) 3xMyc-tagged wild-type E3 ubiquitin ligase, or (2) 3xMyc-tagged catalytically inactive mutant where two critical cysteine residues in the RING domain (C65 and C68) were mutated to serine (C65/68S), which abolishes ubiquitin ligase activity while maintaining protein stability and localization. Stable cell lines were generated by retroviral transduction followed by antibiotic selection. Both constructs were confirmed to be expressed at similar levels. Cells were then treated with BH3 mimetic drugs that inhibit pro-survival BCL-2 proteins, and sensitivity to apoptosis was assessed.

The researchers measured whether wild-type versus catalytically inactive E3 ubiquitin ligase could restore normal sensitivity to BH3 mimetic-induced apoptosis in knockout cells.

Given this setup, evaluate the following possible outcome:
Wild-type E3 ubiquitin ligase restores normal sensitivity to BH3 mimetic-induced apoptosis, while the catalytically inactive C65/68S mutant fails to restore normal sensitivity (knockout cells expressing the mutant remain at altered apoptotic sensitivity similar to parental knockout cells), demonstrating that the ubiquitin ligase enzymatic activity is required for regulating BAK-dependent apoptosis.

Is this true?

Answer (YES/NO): YES